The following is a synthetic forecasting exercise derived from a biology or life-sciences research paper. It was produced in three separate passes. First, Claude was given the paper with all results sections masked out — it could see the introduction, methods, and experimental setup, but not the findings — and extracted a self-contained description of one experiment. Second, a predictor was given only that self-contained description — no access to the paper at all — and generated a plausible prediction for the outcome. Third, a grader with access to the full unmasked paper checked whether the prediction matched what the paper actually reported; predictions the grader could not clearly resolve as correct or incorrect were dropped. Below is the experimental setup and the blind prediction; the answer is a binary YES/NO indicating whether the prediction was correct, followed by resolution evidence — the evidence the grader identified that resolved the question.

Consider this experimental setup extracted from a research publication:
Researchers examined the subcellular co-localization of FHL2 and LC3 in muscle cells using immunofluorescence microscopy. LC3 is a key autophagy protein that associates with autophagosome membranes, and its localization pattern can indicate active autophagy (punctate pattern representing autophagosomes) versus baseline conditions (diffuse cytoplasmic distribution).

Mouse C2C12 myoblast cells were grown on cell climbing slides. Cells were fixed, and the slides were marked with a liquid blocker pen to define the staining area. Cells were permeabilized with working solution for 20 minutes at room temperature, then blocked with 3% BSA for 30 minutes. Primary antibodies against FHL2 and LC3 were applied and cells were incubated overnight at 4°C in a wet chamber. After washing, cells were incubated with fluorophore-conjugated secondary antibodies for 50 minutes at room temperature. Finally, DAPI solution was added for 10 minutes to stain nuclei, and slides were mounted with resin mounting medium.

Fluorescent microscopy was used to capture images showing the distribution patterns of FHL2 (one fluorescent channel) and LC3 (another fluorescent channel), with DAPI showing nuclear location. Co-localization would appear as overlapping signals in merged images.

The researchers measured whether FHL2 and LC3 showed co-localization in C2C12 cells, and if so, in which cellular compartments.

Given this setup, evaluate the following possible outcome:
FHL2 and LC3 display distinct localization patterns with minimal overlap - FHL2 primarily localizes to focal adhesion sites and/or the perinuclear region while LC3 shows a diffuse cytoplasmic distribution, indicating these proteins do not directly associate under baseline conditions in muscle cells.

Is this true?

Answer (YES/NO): NO